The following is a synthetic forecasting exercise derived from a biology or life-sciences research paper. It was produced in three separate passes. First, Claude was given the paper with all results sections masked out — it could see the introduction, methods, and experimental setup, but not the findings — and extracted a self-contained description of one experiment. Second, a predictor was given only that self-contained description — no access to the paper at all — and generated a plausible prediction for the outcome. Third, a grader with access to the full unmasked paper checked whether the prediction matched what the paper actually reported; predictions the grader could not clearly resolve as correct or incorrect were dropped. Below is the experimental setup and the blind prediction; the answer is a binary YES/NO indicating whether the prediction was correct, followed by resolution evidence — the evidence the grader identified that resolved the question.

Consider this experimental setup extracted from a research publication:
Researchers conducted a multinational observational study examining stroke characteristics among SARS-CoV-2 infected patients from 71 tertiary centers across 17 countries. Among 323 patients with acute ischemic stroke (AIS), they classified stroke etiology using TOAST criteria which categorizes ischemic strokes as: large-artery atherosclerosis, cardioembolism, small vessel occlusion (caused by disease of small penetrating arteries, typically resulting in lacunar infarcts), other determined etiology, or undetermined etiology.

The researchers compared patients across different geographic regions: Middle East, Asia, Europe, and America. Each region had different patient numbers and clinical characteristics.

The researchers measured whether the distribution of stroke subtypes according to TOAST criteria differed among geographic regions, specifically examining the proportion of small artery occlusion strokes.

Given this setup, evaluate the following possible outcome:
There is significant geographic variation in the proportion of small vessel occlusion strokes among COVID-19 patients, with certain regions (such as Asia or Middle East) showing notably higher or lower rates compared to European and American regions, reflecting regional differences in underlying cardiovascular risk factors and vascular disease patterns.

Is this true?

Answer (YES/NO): YES